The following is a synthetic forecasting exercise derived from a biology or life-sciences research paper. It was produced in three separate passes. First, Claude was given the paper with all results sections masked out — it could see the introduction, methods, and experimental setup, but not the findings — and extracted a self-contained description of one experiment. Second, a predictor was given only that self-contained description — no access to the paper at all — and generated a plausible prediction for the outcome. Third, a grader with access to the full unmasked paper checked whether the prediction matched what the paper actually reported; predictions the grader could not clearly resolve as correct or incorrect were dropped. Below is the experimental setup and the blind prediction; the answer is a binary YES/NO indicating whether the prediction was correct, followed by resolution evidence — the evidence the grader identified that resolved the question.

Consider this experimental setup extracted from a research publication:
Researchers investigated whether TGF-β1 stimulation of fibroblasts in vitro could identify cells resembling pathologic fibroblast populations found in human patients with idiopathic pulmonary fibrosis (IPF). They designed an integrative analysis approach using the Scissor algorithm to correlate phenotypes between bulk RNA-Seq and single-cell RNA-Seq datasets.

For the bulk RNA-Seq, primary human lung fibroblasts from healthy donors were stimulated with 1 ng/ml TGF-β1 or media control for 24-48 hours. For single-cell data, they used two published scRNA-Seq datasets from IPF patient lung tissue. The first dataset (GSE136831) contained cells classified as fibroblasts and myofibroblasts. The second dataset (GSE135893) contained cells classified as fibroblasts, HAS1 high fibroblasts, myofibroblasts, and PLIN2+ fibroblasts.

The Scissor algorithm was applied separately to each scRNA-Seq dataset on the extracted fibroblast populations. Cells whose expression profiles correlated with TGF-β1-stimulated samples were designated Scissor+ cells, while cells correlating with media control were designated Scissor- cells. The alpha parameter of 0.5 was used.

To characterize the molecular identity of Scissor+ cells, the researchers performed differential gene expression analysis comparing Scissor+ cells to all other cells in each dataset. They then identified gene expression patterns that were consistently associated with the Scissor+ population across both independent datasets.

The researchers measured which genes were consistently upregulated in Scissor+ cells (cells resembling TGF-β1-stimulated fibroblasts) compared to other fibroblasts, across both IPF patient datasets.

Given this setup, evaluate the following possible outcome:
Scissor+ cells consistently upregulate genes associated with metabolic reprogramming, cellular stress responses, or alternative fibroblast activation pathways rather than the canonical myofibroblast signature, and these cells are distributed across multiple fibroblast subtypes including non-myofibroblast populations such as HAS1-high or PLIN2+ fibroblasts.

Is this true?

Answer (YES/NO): NO